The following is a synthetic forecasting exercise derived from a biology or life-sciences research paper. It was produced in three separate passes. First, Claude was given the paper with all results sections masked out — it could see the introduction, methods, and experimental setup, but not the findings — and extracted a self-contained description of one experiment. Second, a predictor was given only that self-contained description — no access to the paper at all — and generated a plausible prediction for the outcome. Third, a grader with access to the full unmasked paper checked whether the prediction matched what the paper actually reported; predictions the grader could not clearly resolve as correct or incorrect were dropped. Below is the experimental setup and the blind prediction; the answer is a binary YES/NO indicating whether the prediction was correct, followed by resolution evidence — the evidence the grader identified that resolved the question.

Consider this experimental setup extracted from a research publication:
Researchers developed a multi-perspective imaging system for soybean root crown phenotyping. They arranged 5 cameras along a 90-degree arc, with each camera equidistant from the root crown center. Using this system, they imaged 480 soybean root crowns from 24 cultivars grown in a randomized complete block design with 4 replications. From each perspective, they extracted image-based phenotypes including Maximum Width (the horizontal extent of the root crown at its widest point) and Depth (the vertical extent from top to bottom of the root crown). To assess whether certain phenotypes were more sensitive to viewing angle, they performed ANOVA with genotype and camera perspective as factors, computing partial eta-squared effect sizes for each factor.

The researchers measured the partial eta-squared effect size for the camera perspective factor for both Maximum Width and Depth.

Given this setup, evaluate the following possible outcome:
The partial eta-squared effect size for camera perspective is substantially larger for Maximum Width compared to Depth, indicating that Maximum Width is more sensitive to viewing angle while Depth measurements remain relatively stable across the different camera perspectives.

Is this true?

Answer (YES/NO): NO